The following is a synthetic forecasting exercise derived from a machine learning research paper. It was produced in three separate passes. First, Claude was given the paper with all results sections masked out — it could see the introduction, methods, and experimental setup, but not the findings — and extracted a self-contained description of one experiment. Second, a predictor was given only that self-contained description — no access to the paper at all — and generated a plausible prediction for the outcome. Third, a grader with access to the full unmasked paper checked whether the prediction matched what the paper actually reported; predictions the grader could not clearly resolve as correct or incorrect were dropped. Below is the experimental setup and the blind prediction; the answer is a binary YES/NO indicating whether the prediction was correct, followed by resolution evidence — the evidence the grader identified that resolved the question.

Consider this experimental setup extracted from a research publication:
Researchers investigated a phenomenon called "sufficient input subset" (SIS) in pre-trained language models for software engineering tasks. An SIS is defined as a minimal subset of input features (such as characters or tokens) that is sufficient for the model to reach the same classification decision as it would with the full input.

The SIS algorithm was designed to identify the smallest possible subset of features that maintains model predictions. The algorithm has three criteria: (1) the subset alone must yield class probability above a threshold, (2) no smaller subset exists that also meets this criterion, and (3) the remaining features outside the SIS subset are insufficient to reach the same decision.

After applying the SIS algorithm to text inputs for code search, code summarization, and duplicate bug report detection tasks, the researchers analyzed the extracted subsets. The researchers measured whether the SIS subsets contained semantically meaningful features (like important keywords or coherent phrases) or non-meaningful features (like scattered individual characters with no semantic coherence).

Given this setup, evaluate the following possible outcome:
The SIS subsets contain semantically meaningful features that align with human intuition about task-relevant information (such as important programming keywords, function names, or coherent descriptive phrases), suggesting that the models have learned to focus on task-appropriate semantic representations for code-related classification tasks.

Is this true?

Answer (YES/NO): NO